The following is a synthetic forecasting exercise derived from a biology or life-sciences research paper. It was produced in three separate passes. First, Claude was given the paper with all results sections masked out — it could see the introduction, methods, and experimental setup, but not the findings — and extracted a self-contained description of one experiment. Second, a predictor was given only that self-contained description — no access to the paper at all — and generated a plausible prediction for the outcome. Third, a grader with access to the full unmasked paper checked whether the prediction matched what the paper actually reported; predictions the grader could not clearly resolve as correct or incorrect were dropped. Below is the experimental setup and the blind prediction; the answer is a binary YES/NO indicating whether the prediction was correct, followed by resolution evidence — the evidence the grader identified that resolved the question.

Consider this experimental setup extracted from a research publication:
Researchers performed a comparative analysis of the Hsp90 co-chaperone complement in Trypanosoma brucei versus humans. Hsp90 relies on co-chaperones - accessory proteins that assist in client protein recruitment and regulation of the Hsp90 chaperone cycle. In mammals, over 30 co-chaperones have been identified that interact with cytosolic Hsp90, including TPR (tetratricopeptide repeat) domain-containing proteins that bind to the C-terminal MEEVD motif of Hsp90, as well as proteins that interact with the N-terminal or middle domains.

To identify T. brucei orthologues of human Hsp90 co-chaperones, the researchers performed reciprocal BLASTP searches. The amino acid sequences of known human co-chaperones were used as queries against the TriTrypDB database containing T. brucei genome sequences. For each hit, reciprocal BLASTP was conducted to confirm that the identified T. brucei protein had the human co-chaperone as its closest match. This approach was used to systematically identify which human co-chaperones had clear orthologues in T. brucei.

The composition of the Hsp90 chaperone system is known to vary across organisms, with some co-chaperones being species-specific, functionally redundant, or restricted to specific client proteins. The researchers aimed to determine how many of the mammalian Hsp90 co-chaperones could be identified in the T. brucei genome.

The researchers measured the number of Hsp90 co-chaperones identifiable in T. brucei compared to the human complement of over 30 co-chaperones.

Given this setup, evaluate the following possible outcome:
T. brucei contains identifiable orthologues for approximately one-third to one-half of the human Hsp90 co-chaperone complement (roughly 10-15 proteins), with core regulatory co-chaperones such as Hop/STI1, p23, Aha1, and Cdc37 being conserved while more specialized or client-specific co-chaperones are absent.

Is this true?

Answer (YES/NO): NO